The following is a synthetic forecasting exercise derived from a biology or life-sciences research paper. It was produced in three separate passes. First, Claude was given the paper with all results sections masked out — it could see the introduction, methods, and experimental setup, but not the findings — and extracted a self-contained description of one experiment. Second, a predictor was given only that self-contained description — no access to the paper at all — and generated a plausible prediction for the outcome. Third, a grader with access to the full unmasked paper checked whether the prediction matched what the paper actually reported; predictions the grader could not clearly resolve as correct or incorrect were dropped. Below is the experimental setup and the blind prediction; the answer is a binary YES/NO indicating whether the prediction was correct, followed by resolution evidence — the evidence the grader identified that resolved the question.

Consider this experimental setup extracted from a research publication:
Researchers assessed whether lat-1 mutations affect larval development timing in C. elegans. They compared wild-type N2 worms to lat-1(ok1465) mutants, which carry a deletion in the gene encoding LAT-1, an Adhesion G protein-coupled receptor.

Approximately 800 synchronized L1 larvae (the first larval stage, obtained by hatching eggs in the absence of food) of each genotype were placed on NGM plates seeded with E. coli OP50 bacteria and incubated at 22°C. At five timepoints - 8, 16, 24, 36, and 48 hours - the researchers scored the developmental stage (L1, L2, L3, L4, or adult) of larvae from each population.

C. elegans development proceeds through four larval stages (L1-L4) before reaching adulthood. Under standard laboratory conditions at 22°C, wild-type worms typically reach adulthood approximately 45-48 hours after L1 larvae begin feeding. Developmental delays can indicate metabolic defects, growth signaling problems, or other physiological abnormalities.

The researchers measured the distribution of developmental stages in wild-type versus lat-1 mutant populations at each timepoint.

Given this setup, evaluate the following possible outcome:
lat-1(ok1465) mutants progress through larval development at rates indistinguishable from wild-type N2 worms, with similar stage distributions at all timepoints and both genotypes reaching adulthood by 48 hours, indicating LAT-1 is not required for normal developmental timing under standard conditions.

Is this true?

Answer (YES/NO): NO